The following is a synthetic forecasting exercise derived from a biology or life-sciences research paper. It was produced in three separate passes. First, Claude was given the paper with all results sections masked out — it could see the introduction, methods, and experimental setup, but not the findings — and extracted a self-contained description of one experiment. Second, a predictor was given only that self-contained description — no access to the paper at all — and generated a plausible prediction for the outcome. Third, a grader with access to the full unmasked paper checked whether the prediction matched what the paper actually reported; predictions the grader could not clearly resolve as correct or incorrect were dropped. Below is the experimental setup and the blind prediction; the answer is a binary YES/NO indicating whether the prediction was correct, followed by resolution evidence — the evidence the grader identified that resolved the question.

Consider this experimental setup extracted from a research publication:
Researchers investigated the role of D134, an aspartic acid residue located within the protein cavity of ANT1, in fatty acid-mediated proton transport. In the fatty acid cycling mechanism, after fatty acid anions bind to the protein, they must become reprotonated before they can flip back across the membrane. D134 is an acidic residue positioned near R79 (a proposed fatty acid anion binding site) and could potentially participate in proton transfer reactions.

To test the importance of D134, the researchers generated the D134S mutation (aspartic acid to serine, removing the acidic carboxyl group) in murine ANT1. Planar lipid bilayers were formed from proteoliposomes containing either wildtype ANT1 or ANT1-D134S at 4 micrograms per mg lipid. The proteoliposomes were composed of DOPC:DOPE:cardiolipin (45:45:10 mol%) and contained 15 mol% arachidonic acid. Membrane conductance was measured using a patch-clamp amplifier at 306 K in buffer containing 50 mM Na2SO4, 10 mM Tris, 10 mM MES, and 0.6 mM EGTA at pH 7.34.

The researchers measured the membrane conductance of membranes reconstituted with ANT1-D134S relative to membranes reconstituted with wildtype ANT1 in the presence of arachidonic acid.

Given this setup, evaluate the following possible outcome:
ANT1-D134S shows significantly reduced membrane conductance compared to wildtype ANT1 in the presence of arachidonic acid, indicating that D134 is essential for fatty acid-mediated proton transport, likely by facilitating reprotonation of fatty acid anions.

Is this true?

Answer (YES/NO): YES